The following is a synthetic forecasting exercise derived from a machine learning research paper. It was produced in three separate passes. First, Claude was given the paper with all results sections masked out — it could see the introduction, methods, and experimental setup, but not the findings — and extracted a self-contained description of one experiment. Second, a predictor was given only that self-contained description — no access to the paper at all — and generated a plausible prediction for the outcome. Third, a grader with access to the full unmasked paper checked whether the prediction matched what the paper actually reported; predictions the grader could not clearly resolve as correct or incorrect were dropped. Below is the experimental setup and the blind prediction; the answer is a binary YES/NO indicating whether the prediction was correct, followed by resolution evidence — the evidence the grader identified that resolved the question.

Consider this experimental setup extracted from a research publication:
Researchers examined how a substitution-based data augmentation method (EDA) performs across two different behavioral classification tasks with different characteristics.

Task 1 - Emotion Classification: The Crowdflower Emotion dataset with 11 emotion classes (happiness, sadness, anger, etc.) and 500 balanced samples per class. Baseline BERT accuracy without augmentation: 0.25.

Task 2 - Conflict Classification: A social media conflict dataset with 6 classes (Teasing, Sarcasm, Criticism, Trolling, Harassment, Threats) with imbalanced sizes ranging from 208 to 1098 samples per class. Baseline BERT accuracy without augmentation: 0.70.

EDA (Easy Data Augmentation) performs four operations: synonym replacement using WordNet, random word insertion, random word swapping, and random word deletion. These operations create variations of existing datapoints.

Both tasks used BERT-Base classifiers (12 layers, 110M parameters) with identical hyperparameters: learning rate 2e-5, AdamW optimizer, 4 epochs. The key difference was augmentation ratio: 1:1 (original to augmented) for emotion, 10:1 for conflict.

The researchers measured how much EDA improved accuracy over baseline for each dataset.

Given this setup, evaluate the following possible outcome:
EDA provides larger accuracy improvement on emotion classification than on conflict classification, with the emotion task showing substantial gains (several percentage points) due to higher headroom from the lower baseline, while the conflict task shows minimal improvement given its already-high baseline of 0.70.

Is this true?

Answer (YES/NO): NO